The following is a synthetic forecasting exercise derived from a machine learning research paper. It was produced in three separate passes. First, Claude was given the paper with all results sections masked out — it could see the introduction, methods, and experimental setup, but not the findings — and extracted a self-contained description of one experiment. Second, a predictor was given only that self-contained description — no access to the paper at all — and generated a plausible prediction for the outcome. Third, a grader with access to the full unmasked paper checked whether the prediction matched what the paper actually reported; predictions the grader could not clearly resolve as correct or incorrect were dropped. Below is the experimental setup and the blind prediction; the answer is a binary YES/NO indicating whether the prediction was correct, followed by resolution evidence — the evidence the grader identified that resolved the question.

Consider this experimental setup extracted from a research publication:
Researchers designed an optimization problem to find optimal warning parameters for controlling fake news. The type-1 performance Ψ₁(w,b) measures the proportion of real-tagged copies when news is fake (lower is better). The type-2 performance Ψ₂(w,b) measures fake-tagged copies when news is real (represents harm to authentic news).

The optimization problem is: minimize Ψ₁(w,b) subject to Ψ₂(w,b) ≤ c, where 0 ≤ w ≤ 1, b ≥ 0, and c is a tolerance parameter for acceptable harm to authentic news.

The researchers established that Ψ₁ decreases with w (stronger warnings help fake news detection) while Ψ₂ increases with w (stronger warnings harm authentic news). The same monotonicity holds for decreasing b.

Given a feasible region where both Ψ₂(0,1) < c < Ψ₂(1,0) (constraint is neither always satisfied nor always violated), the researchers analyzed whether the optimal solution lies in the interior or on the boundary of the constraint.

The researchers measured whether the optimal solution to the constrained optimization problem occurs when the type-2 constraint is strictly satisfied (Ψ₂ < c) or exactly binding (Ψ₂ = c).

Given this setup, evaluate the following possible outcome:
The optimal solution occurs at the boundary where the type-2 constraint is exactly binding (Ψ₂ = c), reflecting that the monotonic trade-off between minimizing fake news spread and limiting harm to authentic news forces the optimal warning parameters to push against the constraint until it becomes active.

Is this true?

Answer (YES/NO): YES